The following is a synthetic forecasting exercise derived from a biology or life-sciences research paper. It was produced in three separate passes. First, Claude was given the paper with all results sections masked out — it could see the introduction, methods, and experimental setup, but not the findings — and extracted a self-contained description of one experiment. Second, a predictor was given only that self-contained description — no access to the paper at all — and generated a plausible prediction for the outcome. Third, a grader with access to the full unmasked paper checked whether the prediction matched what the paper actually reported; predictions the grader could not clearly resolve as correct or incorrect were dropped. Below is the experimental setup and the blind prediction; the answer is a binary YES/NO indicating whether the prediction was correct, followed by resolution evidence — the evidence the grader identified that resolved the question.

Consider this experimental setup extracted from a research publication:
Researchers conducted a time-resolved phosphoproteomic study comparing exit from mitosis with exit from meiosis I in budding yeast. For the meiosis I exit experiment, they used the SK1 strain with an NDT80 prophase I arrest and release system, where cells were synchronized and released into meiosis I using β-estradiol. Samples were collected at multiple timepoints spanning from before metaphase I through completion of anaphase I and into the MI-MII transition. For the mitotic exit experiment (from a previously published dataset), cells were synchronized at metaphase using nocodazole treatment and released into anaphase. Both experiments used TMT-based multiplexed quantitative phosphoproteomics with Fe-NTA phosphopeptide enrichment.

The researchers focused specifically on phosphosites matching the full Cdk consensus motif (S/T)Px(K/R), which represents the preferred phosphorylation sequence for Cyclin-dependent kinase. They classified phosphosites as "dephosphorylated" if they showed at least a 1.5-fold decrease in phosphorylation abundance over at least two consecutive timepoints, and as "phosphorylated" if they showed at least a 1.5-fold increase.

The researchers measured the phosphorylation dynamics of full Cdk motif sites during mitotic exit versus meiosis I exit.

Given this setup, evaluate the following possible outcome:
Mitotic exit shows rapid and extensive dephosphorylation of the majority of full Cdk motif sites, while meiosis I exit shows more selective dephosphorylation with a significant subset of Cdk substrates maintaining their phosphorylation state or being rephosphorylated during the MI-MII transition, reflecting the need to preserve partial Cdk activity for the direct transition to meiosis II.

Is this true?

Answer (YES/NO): NO